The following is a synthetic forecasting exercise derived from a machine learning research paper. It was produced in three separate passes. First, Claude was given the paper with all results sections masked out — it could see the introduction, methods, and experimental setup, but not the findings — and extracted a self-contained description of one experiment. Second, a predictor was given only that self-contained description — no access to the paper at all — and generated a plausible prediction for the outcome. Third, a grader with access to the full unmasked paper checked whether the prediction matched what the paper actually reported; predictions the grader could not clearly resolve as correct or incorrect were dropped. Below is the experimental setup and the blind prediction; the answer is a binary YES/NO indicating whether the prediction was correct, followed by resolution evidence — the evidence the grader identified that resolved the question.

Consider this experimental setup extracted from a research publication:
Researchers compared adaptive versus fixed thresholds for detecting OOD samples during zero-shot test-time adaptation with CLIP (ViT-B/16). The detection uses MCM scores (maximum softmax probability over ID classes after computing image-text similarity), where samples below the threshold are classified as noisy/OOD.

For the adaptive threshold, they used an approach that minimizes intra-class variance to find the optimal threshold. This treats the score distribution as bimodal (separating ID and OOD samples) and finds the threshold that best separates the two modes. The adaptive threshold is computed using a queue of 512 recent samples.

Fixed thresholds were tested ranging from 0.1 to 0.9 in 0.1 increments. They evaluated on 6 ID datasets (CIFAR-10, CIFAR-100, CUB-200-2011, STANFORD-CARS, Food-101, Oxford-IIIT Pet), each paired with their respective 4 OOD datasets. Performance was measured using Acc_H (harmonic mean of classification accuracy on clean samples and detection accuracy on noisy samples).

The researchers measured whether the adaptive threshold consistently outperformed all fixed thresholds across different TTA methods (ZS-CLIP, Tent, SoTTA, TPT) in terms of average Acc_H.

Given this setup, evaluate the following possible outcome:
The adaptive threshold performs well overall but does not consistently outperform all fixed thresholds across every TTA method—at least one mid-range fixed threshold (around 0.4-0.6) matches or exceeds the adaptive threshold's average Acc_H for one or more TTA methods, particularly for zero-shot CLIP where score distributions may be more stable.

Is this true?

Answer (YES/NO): NO